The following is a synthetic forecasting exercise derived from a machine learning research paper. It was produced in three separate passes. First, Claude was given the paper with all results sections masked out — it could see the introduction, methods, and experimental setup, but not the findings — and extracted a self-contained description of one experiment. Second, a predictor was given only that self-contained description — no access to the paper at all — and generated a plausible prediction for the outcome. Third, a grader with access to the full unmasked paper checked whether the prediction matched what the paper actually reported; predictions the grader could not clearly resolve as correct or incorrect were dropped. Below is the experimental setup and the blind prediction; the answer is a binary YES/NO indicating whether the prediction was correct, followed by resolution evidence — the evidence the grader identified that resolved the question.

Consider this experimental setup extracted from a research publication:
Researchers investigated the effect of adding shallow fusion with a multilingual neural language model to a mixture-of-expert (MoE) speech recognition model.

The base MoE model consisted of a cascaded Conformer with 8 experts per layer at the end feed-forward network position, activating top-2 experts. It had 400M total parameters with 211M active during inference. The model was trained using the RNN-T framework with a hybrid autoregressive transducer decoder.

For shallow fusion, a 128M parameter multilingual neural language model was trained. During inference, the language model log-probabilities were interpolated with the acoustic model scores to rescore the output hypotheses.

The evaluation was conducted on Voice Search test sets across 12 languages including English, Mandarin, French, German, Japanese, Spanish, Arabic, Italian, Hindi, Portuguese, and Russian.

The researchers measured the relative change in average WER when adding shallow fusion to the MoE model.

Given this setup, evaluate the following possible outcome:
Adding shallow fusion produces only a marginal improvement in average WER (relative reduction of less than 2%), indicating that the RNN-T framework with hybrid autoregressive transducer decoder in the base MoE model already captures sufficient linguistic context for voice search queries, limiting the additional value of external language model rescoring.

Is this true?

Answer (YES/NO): NO